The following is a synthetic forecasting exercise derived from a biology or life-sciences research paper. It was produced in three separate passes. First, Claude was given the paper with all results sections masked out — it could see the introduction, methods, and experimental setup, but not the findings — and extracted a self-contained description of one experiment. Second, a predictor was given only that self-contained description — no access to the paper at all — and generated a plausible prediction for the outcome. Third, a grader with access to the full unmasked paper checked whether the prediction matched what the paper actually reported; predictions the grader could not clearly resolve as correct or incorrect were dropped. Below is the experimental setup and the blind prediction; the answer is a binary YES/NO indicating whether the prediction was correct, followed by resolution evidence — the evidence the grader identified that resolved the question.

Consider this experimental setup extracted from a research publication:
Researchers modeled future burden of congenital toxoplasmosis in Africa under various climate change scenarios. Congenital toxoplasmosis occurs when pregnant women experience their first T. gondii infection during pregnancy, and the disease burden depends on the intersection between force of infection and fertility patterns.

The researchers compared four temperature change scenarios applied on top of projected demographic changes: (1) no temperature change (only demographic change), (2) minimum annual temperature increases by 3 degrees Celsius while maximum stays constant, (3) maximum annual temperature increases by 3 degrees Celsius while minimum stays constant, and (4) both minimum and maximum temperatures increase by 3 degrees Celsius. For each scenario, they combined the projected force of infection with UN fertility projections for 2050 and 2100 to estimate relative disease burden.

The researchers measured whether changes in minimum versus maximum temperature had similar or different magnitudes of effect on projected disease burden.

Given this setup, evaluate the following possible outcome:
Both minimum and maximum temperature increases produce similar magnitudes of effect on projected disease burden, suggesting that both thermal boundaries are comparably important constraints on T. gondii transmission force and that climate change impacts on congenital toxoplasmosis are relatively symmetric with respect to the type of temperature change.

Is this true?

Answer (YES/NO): NO